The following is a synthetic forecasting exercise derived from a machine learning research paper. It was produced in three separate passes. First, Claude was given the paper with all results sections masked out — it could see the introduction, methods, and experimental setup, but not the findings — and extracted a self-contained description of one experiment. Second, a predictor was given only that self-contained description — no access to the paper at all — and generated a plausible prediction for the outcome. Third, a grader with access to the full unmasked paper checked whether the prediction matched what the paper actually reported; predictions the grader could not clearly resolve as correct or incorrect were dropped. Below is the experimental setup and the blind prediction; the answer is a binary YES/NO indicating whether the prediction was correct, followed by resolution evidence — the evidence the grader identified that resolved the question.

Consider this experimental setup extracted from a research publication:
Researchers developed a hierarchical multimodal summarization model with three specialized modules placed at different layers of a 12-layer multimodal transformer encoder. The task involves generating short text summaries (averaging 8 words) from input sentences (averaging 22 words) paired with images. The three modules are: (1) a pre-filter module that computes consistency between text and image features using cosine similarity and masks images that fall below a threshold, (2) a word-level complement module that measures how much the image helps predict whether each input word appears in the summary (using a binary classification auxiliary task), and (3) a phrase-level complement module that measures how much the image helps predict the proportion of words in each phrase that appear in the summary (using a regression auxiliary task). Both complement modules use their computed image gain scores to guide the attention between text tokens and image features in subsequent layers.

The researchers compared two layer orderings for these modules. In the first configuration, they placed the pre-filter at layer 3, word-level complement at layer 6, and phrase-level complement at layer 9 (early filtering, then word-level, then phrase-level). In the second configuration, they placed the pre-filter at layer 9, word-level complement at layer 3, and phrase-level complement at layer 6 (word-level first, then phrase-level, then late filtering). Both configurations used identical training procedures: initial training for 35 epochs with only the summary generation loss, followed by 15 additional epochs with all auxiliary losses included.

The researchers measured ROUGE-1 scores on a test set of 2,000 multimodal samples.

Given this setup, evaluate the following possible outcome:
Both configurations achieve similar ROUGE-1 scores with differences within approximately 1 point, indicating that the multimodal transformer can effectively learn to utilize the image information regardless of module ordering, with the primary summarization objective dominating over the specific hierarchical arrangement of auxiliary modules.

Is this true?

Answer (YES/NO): NO